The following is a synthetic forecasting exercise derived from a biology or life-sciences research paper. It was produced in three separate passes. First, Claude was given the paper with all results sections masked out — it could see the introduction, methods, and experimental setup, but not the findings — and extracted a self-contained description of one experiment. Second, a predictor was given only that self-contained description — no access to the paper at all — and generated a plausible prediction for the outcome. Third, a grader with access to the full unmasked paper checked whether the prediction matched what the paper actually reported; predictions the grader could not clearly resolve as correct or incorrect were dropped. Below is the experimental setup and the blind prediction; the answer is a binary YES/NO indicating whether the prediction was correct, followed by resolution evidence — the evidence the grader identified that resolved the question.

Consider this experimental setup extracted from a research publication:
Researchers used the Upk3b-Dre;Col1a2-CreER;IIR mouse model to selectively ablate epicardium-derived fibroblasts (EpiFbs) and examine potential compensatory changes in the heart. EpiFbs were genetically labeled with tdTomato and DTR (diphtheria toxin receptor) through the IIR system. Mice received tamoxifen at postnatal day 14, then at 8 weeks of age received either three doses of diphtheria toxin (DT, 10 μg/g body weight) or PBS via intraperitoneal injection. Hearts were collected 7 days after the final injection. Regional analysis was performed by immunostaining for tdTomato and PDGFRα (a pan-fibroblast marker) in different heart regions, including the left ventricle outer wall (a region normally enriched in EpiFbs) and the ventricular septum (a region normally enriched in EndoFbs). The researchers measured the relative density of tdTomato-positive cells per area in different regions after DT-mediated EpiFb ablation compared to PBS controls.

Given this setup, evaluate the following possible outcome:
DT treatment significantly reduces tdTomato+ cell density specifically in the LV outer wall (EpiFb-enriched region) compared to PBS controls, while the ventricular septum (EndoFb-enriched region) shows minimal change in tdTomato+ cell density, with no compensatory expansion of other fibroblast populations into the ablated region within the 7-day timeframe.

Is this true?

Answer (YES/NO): NO